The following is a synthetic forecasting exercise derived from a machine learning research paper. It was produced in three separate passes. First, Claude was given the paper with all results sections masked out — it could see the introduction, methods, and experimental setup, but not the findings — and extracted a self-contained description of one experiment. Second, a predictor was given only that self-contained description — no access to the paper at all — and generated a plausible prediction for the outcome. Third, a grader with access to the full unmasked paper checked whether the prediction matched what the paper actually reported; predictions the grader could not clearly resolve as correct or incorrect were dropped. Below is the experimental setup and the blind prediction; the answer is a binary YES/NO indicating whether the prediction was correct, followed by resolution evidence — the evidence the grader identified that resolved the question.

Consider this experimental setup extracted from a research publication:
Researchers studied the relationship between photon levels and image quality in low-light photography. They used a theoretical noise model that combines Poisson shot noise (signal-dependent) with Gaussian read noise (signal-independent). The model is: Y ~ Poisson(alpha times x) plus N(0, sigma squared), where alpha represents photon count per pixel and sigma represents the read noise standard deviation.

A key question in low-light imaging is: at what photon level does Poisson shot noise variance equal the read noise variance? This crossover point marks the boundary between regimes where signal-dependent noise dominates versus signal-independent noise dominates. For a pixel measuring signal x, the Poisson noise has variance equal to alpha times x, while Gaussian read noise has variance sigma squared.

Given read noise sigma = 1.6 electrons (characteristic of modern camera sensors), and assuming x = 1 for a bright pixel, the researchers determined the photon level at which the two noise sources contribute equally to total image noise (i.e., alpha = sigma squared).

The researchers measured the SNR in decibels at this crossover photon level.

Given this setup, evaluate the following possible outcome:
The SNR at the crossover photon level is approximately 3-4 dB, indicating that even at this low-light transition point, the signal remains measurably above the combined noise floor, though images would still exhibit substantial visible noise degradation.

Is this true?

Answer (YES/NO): NO